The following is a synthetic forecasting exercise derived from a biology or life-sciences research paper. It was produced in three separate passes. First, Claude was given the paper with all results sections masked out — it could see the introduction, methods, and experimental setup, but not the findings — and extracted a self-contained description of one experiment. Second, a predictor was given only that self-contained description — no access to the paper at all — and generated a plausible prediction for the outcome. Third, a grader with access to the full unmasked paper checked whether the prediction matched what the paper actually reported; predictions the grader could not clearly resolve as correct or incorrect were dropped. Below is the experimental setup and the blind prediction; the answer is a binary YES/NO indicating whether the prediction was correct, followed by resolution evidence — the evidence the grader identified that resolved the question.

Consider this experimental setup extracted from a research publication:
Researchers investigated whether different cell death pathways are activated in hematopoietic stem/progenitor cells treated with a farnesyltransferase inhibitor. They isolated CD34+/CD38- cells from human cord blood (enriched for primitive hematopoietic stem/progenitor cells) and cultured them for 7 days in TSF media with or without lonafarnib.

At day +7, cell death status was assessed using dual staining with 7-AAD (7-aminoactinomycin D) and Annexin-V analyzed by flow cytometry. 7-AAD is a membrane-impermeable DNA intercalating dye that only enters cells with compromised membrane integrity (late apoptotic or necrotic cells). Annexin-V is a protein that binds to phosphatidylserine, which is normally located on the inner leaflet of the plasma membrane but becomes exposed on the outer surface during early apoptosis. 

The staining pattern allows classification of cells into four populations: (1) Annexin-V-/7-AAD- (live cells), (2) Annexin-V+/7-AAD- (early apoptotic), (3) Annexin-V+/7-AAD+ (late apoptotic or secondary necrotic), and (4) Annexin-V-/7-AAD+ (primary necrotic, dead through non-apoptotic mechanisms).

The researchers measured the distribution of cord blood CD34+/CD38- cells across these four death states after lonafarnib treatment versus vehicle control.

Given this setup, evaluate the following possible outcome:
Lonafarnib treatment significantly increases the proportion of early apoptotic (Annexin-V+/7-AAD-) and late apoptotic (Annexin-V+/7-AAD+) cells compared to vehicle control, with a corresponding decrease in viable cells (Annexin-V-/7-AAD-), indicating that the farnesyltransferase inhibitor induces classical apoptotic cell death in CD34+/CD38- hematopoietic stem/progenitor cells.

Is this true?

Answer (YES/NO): NO